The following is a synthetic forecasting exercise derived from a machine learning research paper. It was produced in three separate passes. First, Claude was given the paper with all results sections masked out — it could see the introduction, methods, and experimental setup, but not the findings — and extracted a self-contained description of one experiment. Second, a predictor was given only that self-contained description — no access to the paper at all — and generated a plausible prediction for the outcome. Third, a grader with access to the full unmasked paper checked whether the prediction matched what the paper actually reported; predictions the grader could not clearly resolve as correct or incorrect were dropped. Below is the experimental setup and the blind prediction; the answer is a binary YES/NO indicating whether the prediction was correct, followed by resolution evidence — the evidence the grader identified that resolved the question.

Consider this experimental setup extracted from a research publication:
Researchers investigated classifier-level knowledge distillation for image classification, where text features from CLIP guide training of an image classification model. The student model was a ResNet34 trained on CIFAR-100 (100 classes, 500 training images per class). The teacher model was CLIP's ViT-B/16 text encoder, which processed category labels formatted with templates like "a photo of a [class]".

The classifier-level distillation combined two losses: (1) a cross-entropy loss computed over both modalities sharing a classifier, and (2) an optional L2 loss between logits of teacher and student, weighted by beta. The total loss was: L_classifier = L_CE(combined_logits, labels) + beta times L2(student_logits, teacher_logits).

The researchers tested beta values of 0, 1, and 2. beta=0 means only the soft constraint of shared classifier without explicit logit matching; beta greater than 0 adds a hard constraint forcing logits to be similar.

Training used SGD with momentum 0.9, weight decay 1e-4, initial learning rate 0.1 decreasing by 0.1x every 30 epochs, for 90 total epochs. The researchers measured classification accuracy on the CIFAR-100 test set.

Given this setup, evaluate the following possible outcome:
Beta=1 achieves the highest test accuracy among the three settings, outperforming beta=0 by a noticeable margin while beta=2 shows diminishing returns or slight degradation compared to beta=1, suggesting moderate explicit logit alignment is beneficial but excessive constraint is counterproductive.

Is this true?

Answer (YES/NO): YES